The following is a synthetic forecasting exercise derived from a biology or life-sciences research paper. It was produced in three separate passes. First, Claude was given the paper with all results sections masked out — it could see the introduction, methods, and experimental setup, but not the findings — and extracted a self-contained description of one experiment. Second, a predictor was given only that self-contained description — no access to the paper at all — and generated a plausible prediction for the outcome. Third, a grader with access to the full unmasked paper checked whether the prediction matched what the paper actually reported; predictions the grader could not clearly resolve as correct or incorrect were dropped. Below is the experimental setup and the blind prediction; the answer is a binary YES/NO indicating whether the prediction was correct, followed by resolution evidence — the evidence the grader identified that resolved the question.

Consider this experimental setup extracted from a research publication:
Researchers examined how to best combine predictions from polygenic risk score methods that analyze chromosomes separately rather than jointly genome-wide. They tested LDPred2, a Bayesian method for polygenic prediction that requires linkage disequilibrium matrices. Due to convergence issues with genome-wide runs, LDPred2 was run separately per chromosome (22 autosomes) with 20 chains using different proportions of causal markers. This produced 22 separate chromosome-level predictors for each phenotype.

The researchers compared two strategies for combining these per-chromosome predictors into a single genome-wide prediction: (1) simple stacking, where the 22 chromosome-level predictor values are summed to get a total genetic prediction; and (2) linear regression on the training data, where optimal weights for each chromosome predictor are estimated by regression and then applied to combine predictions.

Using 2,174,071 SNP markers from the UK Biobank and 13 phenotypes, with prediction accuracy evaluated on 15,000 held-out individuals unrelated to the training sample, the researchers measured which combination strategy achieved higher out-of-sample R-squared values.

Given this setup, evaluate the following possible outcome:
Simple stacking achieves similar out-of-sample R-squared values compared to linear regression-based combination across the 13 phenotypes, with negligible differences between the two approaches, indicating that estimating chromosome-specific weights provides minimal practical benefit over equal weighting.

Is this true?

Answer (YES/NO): NO